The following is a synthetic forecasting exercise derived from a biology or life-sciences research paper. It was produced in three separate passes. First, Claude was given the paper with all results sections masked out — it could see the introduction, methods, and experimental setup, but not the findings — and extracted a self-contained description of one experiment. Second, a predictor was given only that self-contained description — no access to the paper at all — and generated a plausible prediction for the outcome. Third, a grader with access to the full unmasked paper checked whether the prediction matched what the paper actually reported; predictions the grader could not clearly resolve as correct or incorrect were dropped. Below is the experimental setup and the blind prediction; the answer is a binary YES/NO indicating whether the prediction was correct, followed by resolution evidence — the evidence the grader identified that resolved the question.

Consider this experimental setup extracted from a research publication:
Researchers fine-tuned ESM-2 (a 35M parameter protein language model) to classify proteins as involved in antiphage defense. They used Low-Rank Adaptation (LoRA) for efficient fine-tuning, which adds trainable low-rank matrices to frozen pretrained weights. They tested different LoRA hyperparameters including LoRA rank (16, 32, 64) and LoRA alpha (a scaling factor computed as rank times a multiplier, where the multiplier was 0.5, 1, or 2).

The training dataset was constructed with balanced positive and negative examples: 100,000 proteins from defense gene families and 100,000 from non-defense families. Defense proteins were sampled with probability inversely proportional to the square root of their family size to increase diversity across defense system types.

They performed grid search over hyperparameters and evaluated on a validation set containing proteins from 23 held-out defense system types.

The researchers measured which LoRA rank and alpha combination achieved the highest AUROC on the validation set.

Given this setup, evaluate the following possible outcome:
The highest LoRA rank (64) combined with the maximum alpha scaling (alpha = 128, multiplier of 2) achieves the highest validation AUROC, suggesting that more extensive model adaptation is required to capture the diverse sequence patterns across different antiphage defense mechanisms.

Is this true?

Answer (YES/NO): YES